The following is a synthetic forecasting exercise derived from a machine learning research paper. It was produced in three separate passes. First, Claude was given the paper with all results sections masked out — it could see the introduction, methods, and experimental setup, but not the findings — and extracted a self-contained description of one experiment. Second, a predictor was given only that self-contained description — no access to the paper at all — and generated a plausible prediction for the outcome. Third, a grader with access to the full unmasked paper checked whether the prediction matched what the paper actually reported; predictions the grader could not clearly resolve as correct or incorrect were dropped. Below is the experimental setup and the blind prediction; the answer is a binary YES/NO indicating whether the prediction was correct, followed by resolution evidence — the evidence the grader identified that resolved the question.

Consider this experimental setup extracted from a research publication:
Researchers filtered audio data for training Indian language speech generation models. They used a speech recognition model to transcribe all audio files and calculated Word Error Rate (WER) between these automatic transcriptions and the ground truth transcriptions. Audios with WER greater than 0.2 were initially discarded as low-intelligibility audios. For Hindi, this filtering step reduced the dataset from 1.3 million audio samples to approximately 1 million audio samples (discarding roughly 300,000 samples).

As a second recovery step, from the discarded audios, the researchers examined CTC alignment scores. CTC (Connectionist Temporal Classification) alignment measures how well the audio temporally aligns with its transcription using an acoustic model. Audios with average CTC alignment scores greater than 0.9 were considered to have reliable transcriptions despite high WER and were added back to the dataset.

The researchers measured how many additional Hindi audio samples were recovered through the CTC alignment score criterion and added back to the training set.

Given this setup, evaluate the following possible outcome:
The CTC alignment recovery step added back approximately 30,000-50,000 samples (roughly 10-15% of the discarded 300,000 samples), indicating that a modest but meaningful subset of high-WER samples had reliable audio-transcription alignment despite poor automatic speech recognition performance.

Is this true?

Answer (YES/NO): YES